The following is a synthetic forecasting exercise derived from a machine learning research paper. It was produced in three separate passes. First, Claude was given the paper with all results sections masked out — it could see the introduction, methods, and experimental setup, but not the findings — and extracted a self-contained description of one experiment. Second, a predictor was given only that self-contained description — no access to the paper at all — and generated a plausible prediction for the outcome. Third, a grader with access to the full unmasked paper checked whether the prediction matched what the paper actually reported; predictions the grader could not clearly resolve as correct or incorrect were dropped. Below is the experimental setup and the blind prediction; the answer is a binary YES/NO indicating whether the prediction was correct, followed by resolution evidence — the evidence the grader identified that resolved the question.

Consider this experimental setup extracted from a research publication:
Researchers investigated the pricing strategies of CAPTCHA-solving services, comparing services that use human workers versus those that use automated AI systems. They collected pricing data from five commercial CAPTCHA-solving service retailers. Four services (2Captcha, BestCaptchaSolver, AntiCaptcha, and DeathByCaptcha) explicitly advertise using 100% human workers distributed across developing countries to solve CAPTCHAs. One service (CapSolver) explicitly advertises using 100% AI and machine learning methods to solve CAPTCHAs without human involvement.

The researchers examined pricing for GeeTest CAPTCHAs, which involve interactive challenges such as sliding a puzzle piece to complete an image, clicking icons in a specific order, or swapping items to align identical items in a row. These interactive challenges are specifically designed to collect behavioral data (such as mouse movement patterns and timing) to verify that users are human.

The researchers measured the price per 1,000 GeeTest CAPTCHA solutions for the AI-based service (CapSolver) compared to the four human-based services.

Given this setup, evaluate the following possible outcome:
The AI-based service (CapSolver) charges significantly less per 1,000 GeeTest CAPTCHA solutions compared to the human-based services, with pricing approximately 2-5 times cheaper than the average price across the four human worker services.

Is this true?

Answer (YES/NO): YES